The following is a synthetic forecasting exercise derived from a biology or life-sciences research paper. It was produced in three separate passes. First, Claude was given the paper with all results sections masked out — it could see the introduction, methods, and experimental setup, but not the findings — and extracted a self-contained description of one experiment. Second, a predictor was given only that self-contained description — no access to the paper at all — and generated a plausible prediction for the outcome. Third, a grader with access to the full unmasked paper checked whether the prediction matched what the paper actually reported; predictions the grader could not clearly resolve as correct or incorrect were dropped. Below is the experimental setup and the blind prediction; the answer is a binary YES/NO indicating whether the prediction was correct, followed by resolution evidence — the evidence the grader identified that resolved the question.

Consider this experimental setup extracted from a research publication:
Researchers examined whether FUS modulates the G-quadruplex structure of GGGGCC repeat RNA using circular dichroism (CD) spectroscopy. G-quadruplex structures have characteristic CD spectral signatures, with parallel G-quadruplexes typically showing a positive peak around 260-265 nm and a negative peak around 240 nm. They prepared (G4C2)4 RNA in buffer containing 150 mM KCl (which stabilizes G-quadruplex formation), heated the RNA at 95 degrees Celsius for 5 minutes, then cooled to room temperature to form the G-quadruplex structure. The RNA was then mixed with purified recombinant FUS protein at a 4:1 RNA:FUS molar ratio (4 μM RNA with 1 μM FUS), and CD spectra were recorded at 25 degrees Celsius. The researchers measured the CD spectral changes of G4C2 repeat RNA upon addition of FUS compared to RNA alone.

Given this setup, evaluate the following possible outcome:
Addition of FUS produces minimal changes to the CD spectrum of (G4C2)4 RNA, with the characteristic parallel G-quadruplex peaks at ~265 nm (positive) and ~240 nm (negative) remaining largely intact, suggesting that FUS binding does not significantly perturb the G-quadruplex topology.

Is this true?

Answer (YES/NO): NO